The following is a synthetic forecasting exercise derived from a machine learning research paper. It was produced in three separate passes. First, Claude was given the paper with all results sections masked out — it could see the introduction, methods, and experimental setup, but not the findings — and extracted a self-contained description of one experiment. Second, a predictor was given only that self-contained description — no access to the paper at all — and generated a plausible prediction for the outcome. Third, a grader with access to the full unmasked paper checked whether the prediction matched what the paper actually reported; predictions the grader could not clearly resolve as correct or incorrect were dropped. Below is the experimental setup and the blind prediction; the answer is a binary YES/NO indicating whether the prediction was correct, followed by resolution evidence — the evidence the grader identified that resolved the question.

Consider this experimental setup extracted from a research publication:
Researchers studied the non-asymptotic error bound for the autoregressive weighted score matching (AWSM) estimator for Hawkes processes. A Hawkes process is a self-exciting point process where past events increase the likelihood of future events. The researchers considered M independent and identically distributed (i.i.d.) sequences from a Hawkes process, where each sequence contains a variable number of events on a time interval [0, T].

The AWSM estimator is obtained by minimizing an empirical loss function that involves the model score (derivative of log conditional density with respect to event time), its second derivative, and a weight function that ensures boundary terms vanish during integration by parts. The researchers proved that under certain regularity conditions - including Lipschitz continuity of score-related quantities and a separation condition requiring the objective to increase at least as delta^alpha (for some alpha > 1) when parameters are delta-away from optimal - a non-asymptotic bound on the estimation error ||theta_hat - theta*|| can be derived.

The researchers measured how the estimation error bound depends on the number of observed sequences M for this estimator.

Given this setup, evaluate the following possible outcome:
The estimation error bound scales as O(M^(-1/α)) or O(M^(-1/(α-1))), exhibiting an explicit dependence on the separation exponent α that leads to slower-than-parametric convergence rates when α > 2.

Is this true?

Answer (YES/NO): NO